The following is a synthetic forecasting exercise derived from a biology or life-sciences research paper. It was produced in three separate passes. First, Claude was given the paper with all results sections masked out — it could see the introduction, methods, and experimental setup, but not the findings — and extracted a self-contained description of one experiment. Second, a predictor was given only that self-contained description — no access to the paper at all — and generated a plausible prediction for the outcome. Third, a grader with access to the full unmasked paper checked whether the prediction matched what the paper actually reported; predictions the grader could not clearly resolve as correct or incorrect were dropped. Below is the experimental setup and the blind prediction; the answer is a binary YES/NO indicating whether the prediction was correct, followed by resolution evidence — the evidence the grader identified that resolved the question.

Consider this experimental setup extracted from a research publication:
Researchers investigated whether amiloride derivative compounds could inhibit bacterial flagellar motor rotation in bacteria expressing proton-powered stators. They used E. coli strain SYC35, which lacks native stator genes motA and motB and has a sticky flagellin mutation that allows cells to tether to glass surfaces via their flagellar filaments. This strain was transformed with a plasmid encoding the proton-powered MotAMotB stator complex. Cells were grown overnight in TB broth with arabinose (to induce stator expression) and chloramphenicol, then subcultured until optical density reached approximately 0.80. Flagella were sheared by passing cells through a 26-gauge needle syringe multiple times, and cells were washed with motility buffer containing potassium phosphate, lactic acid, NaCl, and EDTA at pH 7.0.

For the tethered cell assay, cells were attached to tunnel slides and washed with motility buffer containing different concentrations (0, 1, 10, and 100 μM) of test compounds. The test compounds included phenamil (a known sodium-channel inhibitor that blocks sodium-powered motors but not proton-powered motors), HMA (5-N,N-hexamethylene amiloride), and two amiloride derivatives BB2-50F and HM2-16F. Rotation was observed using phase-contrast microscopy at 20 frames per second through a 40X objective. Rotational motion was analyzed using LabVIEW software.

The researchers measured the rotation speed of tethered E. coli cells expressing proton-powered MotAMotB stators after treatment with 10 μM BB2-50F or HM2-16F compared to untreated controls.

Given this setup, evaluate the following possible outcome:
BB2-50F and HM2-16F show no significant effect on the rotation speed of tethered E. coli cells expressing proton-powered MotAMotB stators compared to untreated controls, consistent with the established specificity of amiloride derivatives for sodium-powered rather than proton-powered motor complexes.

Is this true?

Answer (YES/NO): NO